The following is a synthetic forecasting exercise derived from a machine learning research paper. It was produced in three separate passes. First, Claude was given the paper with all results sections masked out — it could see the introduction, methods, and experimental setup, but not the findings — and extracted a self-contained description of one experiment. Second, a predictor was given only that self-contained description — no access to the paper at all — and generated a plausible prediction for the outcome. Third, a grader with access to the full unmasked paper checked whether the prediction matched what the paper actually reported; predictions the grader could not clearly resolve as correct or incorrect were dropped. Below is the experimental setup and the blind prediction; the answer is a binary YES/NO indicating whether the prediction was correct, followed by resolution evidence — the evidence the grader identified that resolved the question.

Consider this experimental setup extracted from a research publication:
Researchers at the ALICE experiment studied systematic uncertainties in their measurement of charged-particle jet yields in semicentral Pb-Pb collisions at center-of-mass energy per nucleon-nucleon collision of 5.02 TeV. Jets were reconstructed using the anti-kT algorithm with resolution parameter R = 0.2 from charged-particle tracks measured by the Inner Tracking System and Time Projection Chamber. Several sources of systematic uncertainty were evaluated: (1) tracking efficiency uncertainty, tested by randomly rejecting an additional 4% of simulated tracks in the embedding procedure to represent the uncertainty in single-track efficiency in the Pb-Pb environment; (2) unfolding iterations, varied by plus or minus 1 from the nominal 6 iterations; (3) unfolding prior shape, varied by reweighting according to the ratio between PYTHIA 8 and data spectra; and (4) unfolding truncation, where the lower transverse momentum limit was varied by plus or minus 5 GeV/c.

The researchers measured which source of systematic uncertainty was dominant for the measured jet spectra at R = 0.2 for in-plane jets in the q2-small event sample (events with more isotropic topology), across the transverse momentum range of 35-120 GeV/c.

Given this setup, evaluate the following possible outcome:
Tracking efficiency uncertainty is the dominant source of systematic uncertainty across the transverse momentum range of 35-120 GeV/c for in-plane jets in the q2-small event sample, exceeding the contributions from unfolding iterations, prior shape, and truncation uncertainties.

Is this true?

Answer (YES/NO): YES